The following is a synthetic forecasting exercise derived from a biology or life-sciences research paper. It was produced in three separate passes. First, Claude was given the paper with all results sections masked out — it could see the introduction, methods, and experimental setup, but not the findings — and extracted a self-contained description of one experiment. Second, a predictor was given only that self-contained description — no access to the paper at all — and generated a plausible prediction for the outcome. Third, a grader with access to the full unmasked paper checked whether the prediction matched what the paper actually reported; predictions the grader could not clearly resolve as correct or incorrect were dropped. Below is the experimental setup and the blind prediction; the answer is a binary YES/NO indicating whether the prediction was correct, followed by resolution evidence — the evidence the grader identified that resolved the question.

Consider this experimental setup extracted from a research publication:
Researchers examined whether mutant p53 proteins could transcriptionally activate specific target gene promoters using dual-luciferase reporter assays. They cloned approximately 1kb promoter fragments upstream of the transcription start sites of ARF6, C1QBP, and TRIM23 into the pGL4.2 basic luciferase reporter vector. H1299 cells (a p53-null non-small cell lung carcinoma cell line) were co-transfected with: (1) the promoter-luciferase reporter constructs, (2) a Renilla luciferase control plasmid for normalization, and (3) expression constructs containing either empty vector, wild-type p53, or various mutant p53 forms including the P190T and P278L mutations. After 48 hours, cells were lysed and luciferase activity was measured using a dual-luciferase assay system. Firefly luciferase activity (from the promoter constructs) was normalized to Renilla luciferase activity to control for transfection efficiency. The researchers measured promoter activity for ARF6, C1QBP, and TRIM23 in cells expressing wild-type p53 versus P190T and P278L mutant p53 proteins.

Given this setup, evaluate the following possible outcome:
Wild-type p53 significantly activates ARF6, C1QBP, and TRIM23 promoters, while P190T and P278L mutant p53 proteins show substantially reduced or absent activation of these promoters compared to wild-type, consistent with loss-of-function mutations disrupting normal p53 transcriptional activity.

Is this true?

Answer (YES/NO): NO